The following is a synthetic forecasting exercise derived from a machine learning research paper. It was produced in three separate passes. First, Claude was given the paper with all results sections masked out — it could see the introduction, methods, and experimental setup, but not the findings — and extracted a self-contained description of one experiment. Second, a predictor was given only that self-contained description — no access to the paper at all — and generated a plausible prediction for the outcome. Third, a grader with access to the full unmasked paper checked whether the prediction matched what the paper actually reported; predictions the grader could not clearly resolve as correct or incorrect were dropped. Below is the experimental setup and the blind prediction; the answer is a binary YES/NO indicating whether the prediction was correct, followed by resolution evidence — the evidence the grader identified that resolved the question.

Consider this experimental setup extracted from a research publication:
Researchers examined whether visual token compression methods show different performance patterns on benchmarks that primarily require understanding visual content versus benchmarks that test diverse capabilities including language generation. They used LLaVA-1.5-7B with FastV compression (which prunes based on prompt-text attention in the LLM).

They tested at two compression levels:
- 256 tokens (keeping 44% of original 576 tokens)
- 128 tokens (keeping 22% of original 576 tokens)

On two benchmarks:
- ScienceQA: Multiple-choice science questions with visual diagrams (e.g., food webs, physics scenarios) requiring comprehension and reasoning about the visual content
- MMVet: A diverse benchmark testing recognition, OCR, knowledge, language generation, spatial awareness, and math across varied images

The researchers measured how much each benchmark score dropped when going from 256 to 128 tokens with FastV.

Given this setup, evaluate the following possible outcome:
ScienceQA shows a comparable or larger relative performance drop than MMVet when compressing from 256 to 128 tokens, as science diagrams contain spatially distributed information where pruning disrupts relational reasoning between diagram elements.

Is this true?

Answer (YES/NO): NO